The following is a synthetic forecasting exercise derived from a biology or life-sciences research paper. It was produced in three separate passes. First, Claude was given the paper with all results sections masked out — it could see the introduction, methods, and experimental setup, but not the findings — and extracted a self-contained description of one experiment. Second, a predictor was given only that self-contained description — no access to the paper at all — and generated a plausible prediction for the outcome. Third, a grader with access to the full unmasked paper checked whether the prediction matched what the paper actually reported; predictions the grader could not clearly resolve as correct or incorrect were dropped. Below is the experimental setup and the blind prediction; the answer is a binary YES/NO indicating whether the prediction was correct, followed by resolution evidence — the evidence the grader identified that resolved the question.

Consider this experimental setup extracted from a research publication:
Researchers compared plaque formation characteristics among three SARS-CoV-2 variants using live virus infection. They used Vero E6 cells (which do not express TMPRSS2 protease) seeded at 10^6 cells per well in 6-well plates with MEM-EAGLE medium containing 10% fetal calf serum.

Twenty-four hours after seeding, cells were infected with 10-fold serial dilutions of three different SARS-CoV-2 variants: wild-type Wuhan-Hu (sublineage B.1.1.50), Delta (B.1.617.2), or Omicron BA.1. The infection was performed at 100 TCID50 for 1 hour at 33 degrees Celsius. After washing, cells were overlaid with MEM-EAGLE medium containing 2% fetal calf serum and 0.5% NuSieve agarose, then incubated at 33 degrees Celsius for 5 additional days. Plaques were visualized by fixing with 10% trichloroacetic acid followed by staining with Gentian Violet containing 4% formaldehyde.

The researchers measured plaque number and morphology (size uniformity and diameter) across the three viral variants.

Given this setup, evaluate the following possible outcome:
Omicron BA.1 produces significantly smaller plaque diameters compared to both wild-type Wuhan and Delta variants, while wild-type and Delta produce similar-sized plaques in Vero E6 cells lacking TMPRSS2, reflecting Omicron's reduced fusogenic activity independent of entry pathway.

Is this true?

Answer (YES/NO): NO